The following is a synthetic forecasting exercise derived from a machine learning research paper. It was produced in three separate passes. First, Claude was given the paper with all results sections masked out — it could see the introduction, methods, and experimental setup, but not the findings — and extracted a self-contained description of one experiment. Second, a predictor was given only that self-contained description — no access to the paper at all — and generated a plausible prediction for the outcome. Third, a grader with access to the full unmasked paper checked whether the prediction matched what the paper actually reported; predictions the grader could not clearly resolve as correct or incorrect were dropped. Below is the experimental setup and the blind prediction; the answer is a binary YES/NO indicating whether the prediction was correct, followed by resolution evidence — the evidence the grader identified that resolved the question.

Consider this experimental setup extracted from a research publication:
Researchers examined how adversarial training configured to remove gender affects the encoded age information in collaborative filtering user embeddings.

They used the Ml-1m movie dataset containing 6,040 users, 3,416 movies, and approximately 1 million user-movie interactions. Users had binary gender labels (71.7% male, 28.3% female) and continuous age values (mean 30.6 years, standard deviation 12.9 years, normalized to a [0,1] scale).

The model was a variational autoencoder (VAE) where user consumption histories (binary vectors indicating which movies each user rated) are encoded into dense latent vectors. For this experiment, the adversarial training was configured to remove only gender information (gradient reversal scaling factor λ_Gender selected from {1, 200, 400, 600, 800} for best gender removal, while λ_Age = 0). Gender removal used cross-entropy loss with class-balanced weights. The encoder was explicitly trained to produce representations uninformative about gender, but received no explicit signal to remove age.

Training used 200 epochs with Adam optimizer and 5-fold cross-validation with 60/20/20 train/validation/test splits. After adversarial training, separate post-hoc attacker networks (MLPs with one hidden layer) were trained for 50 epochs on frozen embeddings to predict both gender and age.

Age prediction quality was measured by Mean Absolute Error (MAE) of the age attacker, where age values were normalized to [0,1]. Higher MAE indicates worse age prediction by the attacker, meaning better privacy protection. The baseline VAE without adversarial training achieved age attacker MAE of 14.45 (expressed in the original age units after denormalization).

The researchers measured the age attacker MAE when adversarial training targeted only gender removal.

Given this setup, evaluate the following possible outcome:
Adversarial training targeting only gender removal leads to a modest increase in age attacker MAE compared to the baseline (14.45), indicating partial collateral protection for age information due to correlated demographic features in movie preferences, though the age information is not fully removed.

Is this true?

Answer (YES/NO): NO